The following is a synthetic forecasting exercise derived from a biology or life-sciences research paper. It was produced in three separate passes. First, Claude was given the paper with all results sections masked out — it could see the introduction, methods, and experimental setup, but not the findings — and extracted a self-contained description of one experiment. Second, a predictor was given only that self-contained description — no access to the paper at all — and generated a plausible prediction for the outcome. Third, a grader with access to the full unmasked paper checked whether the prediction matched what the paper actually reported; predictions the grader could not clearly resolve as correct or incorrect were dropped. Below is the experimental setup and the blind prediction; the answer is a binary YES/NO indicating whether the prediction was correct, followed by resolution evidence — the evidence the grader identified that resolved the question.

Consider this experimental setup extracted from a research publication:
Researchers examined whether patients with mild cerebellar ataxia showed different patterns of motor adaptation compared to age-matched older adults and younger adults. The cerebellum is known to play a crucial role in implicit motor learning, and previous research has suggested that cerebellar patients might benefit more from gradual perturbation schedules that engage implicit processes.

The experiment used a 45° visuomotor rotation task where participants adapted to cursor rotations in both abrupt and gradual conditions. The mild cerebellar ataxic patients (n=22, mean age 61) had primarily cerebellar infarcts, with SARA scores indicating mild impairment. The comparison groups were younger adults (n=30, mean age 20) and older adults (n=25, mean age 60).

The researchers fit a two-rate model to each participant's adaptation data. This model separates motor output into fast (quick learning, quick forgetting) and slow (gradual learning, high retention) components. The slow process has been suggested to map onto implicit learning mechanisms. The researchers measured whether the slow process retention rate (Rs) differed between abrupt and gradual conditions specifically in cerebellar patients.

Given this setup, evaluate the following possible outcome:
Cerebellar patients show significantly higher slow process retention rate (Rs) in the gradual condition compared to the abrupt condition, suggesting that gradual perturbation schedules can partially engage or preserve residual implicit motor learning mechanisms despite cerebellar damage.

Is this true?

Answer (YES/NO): NO